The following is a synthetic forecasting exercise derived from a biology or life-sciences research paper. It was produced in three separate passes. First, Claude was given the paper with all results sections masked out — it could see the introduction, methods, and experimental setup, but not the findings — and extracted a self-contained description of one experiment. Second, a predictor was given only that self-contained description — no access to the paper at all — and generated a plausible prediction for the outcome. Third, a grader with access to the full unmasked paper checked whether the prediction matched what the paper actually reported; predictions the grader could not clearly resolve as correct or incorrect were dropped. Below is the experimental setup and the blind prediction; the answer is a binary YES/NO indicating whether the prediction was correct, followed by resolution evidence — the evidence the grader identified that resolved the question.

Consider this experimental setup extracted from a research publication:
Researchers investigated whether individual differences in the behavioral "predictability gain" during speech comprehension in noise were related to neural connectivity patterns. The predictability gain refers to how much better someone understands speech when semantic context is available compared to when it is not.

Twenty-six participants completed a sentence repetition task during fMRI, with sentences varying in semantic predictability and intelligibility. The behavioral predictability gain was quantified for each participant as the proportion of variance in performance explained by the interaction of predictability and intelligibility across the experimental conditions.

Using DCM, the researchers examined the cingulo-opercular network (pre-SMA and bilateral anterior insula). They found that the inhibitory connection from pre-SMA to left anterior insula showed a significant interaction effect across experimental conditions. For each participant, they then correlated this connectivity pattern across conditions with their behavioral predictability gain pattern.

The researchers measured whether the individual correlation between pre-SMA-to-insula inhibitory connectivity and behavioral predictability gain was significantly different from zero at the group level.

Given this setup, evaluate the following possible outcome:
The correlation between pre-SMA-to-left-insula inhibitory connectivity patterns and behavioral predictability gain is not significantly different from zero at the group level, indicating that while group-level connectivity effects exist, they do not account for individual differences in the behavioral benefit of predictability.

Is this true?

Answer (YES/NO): NO